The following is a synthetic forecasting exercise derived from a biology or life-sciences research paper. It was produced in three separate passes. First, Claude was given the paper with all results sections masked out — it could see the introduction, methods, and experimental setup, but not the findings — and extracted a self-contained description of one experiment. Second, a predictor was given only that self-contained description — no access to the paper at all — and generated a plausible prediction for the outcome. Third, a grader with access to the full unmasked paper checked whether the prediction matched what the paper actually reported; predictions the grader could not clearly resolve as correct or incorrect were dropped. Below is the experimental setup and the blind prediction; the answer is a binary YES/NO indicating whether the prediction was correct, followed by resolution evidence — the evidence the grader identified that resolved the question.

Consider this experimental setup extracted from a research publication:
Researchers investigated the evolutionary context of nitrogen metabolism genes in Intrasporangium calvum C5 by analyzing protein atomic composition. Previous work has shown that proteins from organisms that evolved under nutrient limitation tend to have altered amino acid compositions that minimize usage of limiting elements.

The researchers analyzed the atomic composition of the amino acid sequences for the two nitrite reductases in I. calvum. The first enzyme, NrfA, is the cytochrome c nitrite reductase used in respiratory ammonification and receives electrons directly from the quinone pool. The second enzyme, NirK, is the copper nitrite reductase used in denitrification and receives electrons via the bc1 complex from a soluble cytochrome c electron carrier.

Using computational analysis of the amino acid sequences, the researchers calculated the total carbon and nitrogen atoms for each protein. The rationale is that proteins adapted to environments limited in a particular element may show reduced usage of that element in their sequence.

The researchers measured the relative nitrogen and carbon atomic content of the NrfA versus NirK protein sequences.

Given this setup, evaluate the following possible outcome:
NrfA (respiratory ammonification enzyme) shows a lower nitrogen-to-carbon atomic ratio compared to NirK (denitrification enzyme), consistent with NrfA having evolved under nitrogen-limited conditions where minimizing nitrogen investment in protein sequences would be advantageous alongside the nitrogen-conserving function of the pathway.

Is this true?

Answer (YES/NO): NO